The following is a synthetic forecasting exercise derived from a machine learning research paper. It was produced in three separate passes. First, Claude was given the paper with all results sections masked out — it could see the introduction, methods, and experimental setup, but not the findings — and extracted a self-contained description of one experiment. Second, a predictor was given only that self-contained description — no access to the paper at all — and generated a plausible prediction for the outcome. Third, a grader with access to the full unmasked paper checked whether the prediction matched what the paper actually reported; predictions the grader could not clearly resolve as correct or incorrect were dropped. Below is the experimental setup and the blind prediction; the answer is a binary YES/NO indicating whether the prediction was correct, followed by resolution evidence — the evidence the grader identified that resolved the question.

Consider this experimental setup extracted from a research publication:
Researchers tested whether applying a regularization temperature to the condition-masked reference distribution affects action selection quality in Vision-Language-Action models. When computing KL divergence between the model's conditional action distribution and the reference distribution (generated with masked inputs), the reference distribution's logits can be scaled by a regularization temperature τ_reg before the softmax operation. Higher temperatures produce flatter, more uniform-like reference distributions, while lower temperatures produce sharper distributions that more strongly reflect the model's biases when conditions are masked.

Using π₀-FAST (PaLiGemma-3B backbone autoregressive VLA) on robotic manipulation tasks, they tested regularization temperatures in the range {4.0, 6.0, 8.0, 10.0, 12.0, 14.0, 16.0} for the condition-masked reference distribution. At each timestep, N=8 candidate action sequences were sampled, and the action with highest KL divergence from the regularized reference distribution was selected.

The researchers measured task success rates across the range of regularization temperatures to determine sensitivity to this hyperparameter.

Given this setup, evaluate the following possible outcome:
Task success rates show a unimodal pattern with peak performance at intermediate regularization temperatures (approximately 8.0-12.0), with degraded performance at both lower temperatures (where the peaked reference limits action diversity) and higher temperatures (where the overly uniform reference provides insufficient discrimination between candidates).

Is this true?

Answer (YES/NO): NO